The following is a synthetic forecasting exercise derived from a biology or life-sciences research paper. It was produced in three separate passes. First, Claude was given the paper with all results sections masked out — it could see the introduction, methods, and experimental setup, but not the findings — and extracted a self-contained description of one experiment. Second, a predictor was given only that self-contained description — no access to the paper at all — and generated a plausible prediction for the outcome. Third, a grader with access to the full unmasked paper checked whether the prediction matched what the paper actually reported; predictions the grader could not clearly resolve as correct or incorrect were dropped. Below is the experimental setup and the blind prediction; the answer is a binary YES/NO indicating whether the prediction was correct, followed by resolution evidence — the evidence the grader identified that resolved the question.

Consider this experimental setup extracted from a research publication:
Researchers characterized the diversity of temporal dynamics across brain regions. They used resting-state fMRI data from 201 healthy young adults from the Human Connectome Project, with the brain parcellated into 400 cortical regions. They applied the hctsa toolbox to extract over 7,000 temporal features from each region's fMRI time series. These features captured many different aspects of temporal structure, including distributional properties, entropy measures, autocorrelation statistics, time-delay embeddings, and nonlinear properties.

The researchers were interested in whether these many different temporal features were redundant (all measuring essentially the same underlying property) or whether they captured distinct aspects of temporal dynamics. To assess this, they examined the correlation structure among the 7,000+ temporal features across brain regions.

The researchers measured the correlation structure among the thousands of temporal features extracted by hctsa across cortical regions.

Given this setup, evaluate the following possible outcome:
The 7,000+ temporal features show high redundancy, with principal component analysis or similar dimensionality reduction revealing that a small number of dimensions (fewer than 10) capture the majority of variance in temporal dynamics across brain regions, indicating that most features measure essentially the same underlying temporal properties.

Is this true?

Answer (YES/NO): YES